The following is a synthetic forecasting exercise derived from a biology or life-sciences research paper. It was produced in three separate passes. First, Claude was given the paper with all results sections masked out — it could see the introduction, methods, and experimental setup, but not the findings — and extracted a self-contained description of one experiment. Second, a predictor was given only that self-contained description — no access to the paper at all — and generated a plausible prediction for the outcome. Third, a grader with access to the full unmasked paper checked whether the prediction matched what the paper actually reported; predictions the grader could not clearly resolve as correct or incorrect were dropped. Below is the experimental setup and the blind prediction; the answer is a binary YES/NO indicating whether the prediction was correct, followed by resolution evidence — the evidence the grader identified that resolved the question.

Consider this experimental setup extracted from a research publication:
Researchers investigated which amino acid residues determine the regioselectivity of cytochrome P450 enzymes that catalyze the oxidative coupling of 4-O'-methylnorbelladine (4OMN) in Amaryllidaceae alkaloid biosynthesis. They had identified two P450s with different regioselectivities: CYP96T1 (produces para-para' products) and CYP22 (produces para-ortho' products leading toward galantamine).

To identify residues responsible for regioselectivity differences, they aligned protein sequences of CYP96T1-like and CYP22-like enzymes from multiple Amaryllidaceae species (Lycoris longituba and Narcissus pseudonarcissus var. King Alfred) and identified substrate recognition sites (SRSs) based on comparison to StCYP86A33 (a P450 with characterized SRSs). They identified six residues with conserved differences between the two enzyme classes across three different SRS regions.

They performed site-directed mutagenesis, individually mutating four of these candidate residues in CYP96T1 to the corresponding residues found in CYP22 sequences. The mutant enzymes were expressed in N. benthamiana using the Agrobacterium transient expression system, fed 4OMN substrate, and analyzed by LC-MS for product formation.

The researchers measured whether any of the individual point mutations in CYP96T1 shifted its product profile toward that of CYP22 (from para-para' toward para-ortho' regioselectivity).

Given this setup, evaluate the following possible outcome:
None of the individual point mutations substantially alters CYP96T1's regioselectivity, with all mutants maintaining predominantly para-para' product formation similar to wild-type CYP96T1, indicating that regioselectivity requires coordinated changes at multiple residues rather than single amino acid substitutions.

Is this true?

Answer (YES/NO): NO